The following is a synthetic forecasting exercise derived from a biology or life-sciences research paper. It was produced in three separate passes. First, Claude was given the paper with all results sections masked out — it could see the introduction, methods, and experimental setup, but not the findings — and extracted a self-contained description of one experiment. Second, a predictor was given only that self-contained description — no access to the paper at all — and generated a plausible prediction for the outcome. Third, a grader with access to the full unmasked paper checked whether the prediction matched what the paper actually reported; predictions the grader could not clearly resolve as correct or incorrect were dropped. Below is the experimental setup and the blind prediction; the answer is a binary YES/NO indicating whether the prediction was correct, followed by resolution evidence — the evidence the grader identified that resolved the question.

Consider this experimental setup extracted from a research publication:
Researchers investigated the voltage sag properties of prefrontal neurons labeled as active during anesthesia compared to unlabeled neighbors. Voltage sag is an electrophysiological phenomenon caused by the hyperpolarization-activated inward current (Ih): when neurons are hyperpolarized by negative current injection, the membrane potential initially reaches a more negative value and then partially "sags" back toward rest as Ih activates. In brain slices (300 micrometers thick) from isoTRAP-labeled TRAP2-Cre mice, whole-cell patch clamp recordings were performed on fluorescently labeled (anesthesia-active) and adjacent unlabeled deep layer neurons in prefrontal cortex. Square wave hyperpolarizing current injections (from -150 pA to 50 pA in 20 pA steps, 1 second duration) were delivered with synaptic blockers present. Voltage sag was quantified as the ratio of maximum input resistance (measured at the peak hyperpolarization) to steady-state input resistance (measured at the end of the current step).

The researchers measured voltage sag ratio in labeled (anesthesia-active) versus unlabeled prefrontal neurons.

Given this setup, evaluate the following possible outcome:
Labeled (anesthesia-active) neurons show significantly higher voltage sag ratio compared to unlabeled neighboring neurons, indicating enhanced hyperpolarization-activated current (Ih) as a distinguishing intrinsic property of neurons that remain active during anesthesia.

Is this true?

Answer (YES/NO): YES